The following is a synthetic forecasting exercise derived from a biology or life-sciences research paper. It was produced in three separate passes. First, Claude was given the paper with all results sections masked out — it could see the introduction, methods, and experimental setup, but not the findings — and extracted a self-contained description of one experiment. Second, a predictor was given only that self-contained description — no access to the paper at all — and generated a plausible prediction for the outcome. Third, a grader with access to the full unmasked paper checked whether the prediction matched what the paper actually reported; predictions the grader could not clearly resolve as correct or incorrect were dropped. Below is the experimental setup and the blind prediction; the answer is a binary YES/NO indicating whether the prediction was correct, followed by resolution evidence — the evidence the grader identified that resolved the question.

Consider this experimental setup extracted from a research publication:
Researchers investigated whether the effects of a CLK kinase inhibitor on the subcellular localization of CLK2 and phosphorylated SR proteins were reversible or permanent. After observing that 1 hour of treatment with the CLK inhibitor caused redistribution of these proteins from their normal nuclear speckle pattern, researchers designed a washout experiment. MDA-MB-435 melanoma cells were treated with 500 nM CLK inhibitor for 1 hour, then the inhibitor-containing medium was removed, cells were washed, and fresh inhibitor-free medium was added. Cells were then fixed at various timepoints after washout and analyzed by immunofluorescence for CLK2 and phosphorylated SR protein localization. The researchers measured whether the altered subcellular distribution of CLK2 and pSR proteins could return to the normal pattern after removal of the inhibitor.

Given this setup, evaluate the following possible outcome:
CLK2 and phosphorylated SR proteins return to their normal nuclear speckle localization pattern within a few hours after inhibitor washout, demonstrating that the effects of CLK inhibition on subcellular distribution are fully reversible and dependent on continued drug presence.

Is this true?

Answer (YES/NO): YES